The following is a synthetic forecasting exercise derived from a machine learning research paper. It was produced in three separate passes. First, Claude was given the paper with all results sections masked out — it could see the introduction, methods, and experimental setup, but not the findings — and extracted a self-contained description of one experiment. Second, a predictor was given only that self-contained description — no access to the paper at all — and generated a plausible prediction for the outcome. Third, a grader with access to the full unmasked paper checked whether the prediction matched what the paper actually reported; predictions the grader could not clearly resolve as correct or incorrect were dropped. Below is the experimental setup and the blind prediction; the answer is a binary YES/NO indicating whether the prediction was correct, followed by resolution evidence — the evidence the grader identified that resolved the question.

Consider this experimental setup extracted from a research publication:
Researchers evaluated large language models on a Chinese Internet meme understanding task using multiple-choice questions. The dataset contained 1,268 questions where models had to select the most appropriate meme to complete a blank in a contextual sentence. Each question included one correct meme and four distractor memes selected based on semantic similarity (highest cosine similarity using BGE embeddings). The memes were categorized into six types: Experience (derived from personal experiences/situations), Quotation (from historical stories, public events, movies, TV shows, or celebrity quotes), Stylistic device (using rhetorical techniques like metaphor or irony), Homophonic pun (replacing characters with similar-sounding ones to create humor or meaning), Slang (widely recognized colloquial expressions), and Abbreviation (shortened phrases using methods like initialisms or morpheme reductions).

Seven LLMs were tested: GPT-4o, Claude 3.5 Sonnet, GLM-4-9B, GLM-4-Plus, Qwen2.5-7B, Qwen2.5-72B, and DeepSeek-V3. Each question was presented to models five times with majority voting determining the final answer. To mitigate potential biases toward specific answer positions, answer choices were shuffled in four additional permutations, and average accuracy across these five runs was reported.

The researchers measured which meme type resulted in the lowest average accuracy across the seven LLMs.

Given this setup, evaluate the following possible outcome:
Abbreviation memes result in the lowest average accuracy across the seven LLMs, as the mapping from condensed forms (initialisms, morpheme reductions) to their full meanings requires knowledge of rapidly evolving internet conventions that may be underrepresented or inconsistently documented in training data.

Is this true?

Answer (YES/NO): NO